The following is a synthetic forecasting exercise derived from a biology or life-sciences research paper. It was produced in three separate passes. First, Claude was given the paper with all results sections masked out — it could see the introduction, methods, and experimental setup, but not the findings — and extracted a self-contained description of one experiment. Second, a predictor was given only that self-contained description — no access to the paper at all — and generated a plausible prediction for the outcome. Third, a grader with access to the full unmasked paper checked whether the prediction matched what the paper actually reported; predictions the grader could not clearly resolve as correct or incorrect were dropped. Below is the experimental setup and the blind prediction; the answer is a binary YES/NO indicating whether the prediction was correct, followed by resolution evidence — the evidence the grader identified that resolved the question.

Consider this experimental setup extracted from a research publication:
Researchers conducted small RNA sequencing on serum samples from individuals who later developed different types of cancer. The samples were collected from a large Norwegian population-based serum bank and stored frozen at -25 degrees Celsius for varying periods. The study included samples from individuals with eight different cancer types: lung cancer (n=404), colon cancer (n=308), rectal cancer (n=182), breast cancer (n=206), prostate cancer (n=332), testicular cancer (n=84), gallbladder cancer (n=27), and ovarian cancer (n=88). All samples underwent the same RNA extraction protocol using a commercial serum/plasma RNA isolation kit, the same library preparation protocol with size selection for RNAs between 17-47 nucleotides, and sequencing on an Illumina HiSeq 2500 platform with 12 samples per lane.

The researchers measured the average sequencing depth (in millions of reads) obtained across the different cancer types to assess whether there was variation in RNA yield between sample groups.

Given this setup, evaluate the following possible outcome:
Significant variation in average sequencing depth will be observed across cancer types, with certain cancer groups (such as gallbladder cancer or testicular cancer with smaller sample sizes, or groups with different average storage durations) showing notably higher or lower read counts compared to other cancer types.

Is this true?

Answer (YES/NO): YES